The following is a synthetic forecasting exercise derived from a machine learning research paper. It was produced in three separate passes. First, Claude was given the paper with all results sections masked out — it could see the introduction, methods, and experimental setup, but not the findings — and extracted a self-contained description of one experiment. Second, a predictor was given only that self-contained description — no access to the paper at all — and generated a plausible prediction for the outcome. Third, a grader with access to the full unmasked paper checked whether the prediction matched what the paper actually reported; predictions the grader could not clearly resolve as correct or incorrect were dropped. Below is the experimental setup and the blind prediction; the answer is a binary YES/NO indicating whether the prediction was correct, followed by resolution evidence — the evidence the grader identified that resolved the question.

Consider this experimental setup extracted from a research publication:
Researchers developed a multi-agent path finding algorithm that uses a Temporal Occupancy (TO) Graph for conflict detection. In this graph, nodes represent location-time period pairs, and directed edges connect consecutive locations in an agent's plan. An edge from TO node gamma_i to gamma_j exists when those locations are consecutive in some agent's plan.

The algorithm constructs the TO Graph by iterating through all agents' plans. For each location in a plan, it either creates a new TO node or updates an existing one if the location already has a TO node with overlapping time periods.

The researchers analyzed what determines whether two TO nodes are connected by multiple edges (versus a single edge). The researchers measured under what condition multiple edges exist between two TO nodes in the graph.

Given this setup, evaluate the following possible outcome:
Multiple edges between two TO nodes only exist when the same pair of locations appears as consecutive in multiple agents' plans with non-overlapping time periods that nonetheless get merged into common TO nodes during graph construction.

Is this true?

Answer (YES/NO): NO